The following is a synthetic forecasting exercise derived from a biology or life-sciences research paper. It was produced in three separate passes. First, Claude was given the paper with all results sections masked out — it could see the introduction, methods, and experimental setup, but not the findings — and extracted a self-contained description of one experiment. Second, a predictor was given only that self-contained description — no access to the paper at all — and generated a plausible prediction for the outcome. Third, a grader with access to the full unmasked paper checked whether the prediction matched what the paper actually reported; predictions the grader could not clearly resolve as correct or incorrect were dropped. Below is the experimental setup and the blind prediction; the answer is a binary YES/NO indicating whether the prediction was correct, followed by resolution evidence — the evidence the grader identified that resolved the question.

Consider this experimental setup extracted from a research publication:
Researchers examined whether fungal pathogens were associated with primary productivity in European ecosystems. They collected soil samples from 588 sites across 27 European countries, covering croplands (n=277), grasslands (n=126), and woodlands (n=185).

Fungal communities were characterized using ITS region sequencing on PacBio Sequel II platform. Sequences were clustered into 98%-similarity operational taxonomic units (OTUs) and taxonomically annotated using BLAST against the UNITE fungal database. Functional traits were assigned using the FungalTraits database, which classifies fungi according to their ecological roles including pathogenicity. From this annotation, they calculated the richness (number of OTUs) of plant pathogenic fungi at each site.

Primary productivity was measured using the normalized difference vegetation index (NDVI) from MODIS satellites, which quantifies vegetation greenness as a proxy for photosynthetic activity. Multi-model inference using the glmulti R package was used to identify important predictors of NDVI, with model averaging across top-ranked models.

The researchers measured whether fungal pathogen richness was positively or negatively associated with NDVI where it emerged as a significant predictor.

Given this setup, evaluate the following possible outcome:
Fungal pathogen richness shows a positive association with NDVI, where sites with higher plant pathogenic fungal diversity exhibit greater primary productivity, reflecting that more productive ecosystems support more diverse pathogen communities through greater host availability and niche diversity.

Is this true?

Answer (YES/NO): NO